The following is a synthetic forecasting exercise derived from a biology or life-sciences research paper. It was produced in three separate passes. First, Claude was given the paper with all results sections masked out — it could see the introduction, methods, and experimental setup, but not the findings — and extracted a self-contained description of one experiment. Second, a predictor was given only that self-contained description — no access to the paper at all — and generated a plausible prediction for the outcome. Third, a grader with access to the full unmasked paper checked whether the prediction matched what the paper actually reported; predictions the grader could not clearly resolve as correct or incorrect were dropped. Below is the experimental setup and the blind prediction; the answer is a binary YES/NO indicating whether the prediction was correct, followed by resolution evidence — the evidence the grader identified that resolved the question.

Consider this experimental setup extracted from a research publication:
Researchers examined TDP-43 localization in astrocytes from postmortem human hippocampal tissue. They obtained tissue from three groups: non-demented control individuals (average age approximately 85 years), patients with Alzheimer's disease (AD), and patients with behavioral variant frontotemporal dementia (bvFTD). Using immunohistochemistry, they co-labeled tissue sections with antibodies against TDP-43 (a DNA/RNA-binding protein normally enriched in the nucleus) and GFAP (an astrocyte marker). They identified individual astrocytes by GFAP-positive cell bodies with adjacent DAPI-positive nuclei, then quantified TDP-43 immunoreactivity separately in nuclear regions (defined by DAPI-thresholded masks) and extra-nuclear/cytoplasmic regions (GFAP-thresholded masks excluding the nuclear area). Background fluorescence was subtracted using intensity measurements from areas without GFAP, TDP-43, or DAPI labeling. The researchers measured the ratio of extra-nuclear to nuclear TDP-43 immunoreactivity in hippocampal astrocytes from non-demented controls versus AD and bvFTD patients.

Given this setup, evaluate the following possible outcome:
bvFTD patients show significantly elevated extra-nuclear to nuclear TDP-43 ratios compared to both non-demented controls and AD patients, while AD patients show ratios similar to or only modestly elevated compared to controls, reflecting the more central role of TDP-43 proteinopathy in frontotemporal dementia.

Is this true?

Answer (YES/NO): NO